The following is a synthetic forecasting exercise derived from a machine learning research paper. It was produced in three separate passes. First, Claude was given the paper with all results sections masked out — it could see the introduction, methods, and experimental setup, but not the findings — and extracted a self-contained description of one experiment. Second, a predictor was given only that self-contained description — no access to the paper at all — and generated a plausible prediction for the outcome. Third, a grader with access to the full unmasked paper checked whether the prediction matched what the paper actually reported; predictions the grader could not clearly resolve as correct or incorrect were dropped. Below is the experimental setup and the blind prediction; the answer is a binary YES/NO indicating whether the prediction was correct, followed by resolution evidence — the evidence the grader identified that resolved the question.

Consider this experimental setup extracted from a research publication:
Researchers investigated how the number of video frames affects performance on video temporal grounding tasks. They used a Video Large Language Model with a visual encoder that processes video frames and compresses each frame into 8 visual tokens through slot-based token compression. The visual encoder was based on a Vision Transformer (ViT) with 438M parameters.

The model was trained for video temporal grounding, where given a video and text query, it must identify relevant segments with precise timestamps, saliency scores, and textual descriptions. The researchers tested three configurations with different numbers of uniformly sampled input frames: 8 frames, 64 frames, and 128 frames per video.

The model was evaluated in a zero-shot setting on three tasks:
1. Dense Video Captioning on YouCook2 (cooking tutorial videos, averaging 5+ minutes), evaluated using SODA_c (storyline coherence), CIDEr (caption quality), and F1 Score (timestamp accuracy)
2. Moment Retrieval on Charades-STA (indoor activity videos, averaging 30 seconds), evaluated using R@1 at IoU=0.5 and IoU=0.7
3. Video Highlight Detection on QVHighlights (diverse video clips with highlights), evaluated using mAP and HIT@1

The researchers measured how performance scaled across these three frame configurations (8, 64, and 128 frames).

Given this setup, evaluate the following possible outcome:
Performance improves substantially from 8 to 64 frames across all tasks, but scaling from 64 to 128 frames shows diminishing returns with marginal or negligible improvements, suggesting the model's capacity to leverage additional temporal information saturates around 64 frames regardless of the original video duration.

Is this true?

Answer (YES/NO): NO